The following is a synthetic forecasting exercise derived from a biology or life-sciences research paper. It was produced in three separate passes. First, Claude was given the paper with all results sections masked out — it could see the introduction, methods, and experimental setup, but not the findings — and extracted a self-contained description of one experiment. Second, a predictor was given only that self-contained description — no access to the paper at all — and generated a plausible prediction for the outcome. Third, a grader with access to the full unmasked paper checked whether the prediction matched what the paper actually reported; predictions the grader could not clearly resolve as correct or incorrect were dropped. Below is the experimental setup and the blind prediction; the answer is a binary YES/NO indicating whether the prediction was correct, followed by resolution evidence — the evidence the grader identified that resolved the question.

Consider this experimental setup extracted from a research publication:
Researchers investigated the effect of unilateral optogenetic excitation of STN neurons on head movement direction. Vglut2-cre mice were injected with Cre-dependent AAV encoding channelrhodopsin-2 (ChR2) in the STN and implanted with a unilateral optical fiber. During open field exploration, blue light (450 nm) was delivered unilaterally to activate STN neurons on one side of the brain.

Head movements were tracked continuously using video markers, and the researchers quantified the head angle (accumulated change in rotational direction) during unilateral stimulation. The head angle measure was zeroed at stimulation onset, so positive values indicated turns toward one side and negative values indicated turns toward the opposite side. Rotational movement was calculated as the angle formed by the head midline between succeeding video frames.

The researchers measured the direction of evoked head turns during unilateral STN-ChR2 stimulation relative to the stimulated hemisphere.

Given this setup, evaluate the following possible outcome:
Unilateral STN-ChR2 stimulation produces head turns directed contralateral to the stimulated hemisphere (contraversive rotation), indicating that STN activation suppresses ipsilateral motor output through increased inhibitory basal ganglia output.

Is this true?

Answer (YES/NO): NO